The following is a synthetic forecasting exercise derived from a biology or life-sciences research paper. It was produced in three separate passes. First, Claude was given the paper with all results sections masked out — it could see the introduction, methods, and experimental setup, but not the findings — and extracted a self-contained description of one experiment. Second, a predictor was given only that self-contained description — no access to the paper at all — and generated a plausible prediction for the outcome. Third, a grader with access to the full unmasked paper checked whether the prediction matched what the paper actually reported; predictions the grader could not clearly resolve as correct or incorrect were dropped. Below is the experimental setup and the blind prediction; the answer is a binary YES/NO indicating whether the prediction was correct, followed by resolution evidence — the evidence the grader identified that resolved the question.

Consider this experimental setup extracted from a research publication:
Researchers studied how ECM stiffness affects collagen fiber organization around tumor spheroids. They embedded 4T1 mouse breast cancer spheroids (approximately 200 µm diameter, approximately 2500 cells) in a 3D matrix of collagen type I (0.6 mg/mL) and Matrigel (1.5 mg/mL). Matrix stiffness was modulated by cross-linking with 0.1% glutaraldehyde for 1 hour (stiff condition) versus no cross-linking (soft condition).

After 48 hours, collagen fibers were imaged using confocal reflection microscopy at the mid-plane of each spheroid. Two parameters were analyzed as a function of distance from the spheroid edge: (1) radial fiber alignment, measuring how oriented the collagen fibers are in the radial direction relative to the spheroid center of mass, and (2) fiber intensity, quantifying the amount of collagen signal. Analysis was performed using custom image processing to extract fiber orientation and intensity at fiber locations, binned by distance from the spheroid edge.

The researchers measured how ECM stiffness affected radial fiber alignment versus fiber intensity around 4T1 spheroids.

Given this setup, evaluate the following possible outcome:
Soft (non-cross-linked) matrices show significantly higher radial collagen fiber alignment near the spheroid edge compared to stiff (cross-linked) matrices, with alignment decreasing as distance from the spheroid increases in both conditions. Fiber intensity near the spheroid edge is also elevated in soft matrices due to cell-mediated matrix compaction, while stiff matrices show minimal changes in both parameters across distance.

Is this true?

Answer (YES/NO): NO